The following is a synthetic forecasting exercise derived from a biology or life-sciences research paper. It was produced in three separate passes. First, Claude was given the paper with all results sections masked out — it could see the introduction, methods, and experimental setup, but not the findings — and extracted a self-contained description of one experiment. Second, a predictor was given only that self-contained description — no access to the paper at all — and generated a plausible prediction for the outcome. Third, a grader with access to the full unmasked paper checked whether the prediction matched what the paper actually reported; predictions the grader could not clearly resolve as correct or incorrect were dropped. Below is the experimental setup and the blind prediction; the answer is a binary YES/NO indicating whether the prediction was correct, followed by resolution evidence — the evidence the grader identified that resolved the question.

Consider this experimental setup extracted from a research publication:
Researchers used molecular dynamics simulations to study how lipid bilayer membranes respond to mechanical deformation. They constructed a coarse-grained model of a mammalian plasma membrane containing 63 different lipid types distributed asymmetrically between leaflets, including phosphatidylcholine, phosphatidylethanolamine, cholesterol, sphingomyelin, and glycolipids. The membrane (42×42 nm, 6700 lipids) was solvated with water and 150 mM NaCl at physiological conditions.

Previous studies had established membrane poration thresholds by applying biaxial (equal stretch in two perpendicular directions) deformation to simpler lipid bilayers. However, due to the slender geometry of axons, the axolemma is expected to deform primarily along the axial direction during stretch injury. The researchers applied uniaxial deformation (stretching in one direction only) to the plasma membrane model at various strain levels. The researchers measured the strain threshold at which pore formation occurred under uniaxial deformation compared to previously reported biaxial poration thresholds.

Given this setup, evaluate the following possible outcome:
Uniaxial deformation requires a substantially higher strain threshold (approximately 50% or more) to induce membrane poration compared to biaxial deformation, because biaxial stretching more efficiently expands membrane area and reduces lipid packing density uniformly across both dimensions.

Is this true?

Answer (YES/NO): NO